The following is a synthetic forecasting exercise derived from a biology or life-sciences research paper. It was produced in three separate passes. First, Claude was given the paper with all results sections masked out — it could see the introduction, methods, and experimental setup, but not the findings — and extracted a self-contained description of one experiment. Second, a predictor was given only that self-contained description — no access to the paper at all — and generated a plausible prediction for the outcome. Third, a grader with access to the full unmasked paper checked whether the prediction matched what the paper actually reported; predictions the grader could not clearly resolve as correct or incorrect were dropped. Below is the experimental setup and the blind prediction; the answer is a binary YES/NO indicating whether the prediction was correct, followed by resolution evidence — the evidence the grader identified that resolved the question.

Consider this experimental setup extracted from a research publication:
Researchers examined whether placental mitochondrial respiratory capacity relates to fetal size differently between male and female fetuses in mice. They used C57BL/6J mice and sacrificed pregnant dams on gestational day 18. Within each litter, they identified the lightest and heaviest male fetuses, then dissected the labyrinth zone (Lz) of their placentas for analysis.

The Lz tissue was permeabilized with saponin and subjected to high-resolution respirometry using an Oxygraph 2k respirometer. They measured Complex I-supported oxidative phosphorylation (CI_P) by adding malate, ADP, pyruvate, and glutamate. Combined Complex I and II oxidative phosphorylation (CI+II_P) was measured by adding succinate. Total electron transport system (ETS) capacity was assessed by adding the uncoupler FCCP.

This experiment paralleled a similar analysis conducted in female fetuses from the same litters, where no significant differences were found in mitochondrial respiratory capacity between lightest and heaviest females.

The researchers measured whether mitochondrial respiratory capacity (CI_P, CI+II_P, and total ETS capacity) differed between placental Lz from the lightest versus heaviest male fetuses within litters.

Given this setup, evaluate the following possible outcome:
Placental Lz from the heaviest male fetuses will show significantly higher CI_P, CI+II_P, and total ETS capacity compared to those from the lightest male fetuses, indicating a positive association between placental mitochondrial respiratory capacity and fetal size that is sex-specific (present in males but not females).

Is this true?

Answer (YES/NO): NO